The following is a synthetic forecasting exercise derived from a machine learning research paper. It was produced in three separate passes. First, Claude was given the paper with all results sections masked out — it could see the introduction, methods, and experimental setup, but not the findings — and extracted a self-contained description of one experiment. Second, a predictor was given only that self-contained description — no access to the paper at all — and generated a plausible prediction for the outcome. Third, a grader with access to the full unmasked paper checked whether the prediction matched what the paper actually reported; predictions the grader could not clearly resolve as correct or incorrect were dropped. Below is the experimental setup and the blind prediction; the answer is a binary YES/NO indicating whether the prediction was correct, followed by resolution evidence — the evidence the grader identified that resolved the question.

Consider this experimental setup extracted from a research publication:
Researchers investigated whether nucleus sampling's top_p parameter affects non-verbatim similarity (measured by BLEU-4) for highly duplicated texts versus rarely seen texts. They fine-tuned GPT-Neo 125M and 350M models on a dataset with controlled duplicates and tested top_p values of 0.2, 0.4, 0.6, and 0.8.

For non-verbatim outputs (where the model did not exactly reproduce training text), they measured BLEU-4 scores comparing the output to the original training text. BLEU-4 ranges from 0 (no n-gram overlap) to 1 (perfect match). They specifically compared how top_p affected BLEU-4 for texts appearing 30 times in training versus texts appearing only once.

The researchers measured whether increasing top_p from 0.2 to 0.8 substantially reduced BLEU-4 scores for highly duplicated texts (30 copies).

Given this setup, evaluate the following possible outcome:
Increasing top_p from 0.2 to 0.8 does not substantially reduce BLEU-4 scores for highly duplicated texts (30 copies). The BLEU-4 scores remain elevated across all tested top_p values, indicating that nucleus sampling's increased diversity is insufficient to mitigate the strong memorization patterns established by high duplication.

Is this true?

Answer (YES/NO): YES